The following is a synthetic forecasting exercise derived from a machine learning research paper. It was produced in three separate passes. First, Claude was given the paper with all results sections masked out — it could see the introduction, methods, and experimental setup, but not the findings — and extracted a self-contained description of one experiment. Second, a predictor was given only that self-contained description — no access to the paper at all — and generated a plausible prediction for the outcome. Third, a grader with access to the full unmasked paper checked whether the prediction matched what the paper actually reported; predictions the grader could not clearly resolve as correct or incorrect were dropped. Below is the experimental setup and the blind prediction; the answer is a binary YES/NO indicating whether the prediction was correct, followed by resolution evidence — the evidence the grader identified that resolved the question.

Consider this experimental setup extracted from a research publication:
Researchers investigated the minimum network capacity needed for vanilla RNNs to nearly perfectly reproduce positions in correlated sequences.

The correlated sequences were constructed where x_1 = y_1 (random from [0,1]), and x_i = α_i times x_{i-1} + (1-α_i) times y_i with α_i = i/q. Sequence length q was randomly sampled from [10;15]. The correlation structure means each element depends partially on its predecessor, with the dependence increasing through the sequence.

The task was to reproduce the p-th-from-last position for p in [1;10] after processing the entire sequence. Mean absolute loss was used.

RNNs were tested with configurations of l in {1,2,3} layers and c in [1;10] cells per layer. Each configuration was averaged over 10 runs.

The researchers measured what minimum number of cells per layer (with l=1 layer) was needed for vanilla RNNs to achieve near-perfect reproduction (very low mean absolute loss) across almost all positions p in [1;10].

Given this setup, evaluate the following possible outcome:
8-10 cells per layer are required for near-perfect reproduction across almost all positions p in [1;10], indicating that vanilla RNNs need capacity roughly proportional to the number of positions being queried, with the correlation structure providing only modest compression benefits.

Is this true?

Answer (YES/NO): NO